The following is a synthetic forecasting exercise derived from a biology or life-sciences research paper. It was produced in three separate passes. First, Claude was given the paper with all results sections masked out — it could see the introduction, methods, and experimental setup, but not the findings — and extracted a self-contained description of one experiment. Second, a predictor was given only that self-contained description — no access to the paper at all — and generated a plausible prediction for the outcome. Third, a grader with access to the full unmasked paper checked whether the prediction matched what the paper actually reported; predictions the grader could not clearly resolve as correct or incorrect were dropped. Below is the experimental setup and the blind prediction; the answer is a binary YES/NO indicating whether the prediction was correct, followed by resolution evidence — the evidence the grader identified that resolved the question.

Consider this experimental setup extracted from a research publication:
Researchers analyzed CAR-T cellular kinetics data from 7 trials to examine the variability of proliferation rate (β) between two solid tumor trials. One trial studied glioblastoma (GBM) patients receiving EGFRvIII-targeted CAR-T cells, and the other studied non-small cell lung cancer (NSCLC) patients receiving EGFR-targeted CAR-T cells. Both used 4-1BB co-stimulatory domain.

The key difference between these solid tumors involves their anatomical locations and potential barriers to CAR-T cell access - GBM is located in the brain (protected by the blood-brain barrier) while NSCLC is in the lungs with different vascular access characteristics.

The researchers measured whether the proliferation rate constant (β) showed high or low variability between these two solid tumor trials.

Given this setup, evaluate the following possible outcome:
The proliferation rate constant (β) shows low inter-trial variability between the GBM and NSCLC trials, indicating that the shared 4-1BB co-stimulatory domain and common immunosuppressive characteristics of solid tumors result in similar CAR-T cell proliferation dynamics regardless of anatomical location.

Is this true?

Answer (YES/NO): NO